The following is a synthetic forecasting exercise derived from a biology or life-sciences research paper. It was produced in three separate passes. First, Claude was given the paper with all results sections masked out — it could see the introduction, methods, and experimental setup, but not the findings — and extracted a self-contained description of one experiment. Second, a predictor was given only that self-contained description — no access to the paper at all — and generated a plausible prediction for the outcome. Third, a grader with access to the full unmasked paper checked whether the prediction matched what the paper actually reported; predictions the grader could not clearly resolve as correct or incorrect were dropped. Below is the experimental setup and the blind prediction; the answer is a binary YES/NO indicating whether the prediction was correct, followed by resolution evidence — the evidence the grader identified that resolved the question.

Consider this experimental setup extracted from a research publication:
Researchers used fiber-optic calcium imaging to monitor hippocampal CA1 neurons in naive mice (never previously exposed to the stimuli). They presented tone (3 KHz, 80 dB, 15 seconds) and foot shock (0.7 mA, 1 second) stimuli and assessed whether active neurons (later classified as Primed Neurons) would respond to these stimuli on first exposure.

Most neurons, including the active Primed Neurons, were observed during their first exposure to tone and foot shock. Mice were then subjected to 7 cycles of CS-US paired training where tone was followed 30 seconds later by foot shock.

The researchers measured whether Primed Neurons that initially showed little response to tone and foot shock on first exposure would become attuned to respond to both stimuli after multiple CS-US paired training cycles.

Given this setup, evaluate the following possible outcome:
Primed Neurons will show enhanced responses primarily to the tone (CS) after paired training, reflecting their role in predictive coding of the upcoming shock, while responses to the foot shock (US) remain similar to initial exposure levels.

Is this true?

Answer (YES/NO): NO